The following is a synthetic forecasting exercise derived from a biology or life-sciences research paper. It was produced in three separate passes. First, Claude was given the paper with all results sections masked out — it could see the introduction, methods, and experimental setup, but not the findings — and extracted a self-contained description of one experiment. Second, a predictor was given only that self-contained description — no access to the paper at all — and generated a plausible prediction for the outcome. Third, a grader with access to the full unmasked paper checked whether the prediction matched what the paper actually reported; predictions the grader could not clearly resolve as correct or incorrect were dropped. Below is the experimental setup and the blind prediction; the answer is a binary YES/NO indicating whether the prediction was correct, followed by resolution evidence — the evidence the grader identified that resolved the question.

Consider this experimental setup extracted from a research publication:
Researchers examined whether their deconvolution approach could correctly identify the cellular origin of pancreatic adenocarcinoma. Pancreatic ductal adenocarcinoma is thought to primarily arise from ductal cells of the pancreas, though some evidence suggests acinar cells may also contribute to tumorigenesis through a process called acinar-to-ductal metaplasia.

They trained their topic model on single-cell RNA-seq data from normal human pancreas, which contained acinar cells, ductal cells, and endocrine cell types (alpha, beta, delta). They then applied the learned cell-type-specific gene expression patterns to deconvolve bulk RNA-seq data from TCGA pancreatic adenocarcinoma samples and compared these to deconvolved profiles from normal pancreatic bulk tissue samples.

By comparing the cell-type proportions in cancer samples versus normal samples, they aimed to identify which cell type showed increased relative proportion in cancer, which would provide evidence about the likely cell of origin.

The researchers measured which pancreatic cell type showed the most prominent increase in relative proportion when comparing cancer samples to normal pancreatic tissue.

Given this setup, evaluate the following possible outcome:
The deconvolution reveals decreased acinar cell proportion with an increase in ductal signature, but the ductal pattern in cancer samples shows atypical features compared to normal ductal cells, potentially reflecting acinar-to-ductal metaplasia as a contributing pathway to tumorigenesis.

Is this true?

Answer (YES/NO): NO